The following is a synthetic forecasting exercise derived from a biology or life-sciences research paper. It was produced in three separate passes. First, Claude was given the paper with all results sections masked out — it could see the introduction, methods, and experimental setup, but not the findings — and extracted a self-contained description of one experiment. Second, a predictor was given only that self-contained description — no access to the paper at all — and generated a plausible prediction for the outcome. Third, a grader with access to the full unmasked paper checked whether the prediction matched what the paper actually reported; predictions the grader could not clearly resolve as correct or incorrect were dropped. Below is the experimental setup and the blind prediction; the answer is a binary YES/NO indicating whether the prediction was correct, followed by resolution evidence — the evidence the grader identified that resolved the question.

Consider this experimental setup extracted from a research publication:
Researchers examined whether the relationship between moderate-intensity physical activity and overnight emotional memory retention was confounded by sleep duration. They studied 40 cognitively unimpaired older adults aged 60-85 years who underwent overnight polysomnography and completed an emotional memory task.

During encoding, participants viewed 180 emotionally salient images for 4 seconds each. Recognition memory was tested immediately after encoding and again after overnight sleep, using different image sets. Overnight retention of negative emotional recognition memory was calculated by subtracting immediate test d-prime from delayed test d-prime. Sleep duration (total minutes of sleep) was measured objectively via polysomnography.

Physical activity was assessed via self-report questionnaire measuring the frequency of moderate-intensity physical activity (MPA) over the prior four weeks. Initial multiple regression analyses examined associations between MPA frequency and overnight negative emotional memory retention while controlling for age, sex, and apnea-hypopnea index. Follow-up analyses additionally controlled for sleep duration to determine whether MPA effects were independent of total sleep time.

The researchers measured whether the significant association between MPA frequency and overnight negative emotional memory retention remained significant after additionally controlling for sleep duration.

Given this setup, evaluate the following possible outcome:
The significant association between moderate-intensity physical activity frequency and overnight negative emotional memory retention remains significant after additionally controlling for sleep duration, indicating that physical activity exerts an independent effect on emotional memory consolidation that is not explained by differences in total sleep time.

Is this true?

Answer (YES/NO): YES